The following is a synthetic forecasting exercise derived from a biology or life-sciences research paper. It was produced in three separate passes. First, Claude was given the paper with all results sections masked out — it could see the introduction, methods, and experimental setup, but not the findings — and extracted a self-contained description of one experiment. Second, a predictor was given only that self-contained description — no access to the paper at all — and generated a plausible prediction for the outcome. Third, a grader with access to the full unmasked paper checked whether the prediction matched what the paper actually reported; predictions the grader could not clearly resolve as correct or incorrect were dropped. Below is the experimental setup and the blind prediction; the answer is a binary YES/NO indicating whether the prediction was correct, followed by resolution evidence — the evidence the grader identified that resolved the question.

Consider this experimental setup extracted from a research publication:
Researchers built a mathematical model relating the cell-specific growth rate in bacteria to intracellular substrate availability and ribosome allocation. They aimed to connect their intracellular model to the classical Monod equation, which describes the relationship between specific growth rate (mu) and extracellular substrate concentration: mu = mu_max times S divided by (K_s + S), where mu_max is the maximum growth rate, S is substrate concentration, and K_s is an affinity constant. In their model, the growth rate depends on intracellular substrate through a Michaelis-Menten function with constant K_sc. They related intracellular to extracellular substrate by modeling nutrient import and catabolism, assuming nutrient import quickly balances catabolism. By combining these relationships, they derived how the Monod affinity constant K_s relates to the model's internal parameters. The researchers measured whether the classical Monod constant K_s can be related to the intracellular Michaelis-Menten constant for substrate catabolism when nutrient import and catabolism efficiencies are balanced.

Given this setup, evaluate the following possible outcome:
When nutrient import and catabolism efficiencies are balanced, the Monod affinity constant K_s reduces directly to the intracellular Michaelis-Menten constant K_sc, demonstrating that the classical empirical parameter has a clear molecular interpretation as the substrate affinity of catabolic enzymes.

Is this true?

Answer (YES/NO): YES